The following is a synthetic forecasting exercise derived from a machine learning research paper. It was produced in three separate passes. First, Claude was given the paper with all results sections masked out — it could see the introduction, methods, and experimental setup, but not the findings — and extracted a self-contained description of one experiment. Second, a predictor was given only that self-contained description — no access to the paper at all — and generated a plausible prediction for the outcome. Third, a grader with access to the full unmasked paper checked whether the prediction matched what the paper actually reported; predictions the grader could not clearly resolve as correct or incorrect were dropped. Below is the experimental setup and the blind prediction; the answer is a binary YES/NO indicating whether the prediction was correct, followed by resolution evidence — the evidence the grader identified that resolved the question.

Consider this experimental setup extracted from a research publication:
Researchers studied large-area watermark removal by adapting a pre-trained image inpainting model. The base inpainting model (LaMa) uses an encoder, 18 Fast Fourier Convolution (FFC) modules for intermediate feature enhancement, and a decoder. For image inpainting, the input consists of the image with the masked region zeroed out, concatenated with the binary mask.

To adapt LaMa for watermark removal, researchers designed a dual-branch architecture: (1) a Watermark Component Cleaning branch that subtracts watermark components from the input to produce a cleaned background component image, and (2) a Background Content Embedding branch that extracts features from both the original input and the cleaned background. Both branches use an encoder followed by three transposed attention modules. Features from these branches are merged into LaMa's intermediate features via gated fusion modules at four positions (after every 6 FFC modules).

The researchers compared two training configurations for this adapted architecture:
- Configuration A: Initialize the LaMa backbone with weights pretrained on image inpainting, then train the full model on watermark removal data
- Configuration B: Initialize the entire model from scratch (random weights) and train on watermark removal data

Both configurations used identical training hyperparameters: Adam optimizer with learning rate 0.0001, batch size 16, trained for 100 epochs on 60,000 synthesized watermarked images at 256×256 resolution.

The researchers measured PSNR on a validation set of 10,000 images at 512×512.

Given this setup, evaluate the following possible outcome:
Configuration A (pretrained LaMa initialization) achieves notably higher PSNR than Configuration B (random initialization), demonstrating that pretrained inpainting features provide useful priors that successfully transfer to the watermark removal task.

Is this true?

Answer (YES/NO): YES